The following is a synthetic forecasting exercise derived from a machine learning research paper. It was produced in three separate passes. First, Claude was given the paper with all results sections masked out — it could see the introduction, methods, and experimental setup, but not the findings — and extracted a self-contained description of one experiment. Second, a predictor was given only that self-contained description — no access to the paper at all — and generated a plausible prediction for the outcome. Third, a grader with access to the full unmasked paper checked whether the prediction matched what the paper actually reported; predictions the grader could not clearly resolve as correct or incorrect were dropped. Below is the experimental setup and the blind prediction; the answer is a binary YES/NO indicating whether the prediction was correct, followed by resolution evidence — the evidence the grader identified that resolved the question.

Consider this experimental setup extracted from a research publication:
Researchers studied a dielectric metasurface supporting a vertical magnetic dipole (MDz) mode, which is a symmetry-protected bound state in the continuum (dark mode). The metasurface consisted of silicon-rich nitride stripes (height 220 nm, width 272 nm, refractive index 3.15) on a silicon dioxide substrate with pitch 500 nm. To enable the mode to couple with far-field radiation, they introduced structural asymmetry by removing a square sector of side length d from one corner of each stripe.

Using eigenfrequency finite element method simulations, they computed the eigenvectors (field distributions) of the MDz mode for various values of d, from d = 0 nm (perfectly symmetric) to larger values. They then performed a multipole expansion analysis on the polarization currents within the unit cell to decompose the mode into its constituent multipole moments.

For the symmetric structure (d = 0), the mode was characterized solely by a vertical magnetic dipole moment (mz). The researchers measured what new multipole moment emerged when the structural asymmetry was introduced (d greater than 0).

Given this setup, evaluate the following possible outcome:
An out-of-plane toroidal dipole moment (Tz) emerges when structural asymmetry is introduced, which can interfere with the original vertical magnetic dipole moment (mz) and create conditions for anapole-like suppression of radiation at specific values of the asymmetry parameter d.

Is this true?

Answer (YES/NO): NO